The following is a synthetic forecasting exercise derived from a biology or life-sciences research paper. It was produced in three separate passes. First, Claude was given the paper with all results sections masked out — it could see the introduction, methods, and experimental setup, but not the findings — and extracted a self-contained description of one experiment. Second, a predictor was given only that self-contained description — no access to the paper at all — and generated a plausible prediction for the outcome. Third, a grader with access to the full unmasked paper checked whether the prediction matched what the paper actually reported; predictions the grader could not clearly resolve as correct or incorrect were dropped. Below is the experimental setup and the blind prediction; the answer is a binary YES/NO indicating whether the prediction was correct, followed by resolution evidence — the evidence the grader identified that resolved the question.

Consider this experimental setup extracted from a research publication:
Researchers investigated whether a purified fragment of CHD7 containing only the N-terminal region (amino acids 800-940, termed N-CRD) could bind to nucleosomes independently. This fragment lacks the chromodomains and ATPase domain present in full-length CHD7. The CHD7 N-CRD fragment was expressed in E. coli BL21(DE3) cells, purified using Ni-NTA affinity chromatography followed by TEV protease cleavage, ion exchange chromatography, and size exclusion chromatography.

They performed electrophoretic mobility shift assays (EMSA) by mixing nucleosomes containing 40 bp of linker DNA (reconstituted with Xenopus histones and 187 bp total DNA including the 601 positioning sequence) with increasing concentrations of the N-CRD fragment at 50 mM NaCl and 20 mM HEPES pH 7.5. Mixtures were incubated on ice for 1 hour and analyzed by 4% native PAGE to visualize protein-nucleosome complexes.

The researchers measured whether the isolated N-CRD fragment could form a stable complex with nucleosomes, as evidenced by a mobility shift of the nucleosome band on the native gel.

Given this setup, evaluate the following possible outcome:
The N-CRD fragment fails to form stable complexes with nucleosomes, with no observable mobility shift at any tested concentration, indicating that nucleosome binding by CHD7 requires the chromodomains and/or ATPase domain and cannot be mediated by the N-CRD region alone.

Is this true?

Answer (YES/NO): YES